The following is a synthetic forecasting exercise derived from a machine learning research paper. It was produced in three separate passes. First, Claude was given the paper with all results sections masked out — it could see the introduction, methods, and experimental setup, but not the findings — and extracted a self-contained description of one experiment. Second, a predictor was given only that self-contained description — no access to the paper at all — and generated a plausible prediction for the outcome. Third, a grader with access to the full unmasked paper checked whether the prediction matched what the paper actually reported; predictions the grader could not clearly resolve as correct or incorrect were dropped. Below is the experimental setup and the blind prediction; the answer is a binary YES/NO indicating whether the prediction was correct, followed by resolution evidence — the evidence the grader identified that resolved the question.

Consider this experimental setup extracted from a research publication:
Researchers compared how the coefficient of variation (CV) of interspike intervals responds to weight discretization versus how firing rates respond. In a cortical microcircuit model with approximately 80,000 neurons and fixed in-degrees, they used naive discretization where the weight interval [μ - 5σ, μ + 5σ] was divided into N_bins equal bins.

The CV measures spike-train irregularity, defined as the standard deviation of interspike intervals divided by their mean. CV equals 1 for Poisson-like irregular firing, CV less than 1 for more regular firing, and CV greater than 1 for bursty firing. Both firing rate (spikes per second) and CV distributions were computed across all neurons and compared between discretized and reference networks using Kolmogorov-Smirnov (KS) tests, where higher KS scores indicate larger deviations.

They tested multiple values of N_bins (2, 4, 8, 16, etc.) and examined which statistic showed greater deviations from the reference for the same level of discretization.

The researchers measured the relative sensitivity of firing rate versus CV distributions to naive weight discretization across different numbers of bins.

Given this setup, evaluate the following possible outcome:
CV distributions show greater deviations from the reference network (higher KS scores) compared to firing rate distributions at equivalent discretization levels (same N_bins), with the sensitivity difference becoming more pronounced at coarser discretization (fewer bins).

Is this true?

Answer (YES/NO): NO